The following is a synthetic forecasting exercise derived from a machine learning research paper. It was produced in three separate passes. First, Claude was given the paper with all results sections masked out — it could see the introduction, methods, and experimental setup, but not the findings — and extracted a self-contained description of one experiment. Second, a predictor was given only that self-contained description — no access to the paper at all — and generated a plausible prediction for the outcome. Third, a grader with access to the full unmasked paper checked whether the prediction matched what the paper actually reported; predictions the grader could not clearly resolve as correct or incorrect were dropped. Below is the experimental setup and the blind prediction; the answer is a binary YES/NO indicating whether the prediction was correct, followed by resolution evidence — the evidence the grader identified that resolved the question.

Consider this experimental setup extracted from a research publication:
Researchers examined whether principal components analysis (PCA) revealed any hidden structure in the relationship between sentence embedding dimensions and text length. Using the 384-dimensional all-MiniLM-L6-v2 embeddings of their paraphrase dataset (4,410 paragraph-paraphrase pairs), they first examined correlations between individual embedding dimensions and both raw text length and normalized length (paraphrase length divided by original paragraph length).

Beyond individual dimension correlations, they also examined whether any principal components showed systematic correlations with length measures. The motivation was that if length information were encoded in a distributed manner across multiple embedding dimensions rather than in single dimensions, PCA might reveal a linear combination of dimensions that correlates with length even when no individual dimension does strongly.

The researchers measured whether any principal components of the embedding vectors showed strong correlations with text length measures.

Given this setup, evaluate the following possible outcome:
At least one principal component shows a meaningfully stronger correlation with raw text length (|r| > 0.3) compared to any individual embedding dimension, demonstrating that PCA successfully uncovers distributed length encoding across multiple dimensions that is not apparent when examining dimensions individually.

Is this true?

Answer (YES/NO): NO